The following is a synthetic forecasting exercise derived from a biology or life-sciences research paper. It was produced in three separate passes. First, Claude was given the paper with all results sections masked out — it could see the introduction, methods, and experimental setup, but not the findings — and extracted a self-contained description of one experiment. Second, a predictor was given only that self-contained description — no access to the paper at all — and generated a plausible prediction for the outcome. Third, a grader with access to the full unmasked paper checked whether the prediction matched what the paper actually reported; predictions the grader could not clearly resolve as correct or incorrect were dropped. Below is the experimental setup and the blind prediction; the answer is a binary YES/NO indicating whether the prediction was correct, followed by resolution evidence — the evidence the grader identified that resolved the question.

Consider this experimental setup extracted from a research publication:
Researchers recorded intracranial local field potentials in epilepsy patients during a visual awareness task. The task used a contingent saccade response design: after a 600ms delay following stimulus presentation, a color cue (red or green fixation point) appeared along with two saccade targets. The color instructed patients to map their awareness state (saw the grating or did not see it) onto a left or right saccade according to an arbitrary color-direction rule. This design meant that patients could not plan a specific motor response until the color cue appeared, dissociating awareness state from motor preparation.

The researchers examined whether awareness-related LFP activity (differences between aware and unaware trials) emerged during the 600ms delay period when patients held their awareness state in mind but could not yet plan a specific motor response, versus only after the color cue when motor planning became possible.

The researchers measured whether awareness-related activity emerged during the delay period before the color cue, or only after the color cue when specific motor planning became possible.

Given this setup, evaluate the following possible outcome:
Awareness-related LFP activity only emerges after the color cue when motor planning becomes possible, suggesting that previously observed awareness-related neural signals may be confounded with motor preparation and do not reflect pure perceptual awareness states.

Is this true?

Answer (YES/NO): NO